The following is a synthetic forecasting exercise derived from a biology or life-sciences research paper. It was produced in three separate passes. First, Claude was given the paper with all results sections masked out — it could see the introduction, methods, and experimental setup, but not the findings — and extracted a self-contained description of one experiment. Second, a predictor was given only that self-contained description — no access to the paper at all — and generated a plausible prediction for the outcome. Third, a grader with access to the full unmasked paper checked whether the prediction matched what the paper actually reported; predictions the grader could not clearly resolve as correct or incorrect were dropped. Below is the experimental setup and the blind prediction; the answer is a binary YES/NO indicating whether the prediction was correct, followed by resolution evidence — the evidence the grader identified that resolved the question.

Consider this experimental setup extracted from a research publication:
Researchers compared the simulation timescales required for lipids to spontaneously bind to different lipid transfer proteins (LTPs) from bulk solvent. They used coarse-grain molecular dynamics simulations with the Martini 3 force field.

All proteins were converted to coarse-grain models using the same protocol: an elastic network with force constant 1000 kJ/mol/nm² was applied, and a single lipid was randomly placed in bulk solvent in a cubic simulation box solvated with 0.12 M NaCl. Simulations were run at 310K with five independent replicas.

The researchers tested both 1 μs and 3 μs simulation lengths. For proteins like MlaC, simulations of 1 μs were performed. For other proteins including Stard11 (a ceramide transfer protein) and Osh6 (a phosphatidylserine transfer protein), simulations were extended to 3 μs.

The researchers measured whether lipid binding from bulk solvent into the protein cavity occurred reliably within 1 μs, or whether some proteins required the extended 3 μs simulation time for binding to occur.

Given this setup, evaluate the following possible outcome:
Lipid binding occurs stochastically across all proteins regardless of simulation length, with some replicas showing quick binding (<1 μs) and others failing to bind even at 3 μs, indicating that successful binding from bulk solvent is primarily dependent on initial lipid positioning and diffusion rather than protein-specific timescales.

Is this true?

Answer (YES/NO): NO